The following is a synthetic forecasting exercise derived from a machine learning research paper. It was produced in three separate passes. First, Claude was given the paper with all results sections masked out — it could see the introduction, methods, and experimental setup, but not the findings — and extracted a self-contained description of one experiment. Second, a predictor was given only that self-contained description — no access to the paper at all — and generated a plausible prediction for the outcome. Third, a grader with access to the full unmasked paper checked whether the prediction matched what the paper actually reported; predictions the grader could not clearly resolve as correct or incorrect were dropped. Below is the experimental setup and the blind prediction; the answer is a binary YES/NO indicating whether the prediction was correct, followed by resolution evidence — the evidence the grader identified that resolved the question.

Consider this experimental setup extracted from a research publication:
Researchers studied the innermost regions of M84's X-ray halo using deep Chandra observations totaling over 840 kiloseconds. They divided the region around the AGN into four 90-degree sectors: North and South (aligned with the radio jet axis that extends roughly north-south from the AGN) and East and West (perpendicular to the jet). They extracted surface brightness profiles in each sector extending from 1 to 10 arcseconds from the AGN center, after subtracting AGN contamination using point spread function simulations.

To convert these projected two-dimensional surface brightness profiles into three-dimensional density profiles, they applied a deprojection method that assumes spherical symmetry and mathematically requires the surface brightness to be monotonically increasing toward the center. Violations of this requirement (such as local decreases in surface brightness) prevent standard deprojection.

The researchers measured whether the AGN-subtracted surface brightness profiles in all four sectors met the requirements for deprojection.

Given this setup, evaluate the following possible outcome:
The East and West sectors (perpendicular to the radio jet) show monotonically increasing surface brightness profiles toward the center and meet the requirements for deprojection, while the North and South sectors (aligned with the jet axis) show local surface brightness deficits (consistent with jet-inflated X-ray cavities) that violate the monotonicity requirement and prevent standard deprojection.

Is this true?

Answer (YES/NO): YES